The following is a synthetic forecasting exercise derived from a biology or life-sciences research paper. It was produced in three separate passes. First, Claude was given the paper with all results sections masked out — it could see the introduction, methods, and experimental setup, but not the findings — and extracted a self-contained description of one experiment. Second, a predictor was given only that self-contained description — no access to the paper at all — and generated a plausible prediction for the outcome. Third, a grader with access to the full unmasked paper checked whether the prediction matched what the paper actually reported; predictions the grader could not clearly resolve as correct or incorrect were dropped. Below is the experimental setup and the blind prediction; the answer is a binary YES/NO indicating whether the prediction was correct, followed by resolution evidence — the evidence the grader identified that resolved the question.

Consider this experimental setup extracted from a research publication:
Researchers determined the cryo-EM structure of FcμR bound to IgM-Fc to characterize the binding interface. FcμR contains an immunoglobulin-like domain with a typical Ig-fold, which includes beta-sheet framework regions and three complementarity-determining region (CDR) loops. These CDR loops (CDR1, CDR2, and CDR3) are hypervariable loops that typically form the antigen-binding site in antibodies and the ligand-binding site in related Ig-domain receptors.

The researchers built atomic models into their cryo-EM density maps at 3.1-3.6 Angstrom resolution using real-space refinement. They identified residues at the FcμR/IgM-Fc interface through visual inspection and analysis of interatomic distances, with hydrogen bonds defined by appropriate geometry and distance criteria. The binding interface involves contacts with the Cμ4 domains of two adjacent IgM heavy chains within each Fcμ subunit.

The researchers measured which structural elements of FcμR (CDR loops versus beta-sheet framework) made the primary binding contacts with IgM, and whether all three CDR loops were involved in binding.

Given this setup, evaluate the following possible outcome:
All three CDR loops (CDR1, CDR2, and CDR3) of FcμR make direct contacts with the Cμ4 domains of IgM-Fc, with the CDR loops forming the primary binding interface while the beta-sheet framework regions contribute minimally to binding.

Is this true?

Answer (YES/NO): YES